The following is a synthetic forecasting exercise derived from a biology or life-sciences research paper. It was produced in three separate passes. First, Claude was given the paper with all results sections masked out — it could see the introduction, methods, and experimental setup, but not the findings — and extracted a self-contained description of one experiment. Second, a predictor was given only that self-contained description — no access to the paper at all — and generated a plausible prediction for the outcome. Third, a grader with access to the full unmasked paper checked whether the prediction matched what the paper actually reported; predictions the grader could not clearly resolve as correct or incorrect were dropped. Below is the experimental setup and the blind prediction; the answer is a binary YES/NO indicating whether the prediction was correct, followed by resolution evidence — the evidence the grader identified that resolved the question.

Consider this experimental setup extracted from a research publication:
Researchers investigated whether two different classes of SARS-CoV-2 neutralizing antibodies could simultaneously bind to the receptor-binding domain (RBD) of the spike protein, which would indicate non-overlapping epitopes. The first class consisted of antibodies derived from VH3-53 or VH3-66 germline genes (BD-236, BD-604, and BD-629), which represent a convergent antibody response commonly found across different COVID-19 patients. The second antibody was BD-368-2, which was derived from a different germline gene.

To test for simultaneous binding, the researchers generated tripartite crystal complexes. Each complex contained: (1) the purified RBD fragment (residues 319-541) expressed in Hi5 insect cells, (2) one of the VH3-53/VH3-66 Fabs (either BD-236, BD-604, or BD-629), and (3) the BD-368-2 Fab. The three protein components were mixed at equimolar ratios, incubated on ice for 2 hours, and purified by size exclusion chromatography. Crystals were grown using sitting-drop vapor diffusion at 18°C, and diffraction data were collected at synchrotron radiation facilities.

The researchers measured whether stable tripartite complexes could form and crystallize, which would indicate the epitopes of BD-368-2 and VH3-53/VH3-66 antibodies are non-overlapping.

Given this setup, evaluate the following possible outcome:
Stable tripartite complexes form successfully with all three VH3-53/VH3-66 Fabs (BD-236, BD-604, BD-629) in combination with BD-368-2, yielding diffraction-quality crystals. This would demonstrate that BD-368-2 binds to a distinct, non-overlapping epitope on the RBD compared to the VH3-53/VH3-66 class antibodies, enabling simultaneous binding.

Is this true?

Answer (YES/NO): YES